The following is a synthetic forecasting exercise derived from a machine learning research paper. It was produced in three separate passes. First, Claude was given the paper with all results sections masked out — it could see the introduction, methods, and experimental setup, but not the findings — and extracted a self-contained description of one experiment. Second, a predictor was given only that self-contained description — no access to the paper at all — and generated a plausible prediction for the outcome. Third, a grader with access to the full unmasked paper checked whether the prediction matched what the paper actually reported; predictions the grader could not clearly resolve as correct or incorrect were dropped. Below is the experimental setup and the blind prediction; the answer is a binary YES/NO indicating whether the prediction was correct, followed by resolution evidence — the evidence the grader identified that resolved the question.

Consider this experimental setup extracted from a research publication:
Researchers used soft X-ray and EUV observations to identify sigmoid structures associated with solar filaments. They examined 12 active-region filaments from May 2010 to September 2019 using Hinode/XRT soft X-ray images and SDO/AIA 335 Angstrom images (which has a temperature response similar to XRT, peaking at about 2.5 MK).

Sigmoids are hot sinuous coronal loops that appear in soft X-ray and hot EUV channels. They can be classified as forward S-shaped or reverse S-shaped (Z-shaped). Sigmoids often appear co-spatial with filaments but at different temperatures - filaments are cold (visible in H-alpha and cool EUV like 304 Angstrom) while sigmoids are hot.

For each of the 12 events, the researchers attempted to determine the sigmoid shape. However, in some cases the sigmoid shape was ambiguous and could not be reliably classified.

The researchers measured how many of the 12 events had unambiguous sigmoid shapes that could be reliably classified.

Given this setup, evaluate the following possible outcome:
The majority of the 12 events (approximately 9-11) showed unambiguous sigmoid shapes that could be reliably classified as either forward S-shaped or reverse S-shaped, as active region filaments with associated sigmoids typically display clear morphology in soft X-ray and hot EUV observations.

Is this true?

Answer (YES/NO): NO